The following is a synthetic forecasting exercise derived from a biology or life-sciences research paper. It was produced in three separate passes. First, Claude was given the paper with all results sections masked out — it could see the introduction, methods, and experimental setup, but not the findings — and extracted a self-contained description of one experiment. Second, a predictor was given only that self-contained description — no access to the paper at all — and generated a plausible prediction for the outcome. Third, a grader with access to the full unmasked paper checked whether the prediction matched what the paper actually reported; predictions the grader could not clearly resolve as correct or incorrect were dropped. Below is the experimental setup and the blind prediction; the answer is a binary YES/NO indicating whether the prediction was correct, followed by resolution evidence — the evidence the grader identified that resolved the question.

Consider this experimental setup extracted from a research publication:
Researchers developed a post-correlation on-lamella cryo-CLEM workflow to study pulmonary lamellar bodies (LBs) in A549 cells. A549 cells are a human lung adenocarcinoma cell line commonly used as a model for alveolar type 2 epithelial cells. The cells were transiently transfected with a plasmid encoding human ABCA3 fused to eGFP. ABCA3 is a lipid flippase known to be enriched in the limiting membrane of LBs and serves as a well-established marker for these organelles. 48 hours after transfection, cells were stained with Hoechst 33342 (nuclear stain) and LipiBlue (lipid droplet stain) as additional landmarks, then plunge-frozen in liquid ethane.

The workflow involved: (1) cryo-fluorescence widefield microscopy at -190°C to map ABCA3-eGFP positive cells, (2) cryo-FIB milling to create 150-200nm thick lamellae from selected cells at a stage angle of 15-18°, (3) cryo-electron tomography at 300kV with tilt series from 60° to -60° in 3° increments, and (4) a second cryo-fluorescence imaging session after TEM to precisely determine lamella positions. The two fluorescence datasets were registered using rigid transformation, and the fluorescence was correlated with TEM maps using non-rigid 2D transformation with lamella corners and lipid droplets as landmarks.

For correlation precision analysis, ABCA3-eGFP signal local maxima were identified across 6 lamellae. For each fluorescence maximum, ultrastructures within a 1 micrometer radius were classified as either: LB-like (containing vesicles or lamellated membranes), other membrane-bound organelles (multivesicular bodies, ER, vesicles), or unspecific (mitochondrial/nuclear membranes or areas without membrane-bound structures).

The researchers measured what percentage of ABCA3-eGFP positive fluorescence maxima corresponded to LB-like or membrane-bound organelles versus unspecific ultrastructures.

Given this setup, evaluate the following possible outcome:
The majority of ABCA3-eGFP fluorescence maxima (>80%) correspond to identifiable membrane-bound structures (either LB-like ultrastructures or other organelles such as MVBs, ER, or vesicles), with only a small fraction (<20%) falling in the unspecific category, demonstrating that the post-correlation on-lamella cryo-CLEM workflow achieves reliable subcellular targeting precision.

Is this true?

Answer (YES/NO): NO